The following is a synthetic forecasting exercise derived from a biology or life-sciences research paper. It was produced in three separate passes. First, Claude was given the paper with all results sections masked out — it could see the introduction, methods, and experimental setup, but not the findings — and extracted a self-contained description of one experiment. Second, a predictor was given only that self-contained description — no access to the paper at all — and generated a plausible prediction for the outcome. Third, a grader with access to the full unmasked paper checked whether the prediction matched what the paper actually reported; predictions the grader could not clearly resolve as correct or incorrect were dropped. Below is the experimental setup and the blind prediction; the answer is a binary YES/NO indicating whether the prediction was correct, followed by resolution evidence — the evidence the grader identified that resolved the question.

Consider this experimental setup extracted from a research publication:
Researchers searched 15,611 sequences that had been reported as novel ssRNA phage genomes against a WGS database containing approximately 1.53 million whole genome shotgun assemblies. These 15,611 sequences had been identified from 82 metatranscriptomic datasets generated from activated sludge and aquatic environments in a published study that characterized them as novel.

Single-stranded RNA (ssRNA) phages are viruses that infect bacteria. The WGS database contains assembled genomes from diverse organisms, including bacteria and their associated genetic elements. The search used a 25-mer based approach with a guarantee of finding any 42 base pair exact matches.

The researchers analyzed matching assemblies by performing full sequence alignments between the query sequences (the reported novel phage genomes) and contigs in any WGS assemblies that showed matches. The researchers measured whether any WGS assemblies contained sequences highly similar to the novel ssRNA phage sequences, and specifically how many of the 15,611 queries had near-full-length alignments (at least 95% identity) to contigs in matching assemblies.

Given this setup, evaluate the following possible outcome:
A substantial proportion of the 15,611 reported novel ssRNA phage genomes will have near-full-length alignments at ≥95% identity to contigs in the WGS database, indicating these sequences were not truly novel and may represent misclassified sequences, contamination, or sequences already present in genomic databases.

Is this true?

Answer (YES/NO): NO